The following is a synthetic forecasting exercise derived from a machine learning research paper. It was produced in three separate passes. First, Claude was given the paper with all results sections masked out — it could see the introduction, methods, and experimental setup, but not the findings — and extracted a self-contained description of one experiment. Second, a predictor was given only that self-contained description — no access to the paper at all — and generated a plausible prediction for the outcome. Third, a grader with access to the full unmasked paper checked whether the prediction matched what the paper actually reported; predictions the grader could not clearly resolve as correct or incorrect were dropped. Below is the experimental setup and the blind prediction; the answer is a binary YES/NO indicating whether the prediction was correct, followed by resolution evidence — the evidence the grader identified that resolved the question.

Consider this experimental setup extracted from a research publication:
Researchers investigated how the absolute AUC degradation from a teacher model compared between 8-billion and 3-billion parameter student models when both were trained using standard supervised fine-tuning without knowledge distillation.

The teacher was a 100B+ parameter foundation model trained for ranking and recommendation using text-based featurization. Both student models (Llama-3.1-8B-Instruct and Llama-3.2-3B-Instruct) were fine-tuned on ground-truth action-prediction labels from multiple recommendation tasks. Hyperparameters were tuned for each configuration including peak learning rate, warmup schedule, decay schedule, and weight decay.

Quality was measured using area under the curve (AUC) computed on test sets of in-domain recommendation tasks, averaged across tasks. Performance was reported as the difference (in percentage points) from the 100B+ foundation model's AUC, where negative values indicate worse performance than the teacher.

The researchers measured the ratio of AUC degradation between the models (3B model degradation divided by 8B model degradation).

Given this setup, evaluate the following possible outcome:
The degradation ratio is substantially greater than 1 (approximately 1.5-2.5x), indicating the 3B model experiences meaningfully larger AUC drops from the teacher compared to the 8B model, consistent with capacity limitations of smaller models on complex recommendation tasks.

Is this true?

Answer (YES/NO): YES